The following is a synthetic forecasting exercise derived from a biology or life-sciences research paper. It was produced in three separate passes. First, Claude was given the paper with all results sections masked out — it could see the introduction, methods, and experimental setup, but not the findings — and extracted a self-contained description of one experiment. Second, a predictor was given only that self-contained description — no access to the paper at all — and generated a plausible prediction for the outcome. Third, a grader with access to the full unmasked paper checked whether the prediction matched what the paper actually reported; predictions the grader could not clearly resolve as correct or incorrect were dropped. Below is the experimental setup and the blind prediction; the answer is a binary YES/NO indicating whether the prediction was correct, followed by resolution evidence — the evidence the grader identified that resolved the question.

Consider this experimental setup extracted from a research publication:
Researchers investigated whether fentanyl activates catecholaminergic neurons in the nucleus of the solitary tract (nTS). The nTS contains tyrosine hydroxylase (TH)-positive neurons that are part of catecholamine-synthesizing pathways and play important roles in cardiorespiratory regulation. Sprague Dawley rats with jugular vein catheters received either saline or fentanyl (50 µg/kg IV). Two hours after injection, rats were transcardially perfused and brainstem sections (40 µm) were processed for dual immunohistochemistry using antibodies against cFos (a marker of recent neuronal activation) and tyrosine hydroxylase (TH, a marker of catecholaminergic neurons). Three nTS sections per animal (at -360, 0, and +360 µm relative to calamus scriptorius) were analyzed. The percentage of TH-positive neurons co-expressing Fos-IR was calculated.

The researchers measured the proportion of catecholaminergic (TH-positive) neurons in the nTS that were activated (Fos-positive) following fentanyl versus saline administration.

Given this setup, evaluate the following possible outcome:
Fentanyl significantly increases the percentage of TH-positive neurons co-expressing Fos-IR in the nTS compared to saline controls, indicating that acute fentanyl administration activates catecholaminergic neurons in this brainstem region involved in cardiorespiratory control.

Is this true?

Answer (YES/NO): YES